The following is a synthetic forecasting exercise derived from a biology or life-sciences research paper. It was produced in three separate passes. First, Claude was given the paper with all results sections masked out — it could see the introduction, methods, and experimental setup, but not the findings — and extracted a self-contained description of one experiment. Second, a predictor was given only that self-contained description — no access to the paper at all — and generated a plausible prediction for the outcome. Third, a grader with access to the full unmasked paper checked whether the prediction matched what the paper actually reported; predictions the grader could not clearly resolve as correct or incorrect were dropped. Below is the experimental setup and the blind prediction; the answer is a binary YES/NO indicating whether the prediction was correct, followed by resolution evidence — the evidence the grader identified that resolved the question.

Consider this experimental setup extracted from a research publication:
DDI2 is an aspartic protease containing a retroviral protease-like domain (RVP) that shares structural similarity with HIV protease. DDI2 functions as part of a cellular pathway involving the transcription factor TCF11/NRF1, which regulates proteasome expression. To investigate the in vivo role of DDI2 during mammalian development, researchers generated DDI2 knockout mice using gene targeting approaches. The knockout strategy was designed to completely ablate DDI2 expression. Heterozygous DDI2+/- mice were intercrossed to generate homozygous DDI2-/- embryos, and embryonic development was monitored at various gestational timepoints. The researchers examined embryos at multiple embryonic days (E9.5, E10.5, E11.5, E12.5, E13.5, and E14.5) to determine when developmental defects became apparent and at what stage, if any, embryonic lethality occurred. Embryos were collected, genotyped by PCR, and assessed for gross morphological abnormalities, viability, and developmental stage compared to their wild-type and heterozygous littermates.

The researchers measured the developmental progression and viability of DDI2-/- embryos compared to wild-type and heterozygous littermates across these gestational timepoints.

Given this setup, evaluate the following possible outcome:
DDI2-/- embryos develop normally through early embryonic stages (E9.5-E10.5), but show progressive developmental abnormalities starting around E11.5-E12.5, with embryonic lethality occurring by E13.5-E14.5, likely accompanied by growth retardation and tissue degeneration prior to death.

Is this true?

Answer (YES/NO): NO